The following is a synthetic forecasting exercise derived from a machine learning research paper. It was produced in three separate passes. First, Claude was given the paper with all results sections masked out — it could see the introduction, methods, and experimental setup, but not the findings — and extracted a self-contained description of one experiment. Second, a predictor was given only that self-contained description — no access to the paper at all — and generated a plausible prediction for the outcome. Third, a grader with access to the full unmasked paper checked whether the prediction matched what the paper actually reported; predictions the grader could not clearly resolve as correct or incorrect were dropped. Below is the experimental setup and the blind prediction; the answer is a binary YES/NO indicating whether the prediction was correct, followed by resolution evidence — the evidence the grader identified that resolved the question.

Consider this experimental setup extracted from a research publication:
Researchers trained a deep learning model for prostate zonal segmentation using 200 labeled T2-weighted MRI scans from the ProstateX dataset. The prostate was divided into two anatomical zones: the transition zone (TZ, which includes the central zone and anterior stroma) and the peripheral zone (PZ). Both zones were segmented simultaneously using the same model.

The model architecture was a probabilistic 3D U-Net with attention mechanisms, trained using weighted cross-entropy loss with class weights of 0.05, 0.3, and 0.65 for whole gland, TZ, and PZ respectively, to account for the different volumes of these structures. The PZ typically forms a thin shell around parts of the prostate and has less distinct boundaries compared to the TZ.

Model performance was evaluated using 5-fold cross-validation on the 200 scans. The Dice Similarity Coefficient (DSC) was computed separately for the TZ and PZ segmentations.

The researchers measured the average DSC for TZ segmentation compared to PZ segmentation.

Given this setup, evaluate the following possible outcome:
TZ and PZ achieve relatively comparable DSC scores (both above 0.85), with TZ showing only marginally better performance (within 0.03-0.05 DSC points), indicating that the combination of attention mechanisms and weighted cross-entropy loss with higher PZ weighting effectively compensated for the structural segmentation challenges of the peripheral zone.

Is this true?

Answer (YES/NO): NO